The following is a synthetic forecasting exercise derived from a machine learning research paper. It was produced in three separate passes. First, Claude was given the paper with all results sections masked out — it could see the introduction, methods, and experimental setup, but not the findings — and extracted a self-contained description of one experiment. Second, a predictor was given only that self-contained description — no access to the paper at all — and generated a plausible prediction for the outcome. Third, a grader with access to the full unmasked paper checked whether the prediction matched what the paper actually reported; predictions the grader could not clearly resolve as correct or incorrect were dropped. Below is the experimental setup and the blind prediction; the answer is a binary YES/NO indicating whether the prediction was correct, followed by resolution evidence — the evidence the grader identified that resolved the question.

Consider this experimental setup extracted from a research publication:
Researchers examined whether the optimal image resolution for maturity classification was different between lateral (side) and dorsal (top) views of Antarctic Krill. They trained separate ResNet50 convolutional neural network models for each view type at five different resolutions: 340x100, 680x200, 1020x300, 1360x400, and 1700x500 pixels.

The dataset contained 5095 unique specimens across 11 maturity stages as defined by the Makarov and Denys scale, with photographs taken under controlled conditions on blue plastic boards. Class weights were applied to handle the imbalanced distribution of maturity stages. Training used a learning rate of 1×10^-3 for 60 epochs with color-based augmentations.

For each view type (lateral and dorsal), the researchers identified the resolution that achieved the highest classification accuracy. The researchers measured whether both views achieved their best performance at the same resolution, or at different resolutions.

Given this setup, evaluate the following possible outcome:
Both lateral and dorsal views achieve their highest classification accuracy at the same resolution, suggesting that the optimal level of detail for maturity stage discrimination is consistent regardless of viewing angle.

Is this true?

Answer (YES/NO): NO